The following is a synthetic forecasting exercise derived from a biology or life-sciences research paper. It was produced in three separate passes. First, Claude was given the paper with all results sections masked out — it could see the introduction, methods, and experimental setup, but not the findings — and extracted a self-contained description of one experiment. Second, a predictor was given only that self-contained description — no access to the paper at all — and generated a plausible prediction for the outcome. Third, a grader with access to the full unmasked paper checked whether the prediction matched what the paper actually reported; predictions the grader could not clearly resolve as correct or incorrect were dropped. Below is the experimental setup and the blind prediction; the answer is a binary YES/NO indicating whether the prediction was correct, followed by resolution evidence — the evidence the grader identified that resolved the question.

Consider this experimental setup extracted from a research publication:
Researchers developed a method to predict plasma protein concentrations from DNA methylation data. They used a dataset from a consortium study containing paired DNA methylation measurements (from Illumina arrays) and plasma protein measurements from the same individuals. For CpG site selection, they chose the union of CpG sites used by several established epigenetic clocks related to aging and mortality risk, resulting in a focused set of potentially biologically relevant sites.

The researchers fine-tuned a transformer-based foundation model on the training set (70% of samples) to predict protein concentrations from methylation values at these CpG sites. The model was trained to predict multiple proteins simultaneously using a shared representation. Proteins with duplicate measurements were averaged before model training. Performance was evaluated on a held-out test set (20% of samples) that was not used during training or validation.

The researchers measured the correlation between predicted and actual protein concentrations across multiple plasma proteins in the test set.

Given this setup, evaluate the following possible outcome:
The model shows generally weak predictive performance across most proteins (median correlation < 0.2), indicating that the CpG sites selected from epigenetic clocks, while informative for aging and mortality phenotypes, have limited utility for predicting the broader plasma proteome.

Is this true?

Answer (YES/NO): NO